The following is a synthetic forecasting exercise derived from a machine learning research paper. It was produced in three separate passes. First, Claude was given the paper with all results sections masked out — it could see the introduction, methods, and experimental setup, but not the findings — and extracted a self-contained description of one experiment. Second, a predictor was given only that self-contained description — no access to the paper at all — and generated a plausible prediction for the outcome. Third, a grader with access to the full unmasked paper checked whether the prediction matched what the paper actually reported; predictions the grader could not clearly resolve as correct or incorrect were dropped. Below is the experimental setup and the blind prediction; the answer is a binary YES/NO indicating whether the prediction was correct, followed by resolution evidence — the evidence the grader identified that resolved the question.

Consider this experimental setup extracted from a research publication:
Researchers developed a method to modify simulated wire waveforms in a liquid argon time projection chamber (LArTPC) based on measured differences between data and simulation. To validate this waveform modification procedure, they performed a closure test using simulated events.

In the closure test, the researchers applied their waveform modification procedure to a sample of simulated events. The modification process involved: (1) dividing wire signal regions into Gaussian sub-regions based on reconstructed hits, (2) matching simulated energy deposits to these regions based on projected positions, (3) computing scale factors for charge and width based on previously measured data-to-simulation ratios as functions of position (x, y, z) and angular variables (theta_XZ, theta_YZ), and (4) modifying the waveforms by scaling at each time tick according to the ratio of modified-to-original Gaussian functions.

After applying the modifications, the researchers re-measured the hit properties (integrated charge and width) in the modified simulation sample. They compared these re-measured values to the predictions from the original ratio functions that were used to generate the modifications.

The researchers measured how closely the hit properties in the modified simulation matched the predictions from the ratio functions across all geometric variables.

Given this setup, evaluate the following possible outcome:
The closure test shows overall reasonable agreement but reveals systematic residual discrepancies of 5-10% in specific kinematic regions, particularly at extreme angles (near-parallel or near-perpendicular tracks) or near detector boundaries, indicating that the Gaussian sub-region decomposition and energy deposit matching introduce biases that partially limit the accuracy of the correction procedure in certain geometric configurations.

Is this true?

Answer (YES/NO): NO